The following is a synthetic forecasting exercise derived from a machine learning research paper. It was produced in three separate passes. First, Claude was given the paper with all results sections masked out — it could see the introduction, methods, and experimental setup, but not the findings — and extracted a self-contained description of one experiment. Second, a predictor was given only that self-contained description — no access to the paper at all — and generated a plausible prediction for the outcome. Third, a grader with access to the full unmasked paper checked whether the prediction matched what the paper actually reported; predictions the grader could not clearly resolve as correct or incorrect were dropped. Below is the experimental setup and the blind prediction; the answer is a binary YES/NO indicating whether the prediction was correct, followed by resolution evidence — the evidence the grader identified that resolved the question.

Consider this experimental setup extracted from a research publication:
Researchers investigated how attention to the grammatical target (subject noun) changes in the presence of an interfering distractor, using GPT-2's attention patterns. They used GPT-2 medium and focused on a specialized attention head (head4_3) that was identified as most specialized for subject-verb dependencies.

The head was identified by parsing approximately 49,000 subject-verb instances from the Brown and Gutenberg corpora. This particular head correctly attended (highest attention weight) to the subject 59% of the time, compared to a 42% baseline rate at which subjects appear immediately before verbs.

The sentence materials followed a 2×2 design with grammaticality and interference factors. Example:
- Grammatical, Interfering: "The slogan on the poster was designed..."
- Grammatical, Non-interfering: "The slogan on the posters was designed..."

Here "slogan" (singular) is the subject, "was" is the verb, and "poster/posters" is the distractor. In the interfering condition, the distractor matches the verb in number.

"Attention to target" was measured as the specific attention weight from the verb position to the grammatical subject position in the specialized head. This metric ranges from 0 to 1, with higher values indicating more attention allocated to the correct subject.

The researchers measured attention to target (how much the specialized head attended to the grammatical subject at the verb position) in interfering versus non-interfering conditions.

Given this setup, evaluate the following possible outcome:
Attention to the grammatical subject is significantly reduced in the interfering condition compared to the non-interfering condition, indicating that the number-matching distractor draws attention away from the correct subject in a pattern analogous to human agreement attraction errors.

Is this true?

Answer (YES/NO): YES